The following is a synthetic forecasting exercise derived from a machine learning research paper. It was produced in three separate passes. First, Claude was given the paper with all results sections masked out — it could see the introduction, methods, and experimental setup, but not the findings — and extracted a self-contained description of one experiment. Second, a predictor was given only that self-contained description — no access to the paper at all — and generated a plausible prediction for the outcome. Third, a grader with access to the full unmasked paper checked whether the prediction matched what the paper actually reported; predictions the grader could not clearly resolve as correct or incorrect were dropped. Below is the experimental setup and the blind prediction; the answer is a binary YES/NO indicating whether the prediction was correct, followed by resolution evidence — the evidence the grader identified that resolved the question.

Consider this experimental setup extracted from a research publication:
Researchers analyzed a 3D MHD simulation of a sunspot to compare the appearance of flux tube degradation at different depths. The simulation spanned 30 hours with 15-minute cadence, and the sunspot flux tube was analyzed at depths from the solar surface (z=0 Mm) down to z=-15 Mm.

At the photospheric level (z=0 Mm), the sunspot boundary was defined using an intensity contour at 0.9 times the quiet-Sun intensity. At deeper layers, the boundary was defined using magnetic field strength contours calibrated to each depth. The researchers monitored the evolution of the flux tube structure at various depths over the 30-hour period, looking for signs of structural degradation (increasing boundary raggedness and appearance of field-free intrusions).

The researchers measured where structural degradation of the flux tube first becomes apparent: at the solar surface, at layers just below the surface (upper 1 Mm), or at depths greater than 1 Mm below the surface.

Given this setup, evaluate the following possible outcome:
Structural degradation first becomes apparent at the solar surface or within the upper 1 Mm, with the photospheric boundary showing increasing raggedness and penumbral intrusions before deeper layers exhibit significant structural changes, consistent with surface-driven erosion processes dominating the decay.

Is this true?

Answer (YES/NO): NO